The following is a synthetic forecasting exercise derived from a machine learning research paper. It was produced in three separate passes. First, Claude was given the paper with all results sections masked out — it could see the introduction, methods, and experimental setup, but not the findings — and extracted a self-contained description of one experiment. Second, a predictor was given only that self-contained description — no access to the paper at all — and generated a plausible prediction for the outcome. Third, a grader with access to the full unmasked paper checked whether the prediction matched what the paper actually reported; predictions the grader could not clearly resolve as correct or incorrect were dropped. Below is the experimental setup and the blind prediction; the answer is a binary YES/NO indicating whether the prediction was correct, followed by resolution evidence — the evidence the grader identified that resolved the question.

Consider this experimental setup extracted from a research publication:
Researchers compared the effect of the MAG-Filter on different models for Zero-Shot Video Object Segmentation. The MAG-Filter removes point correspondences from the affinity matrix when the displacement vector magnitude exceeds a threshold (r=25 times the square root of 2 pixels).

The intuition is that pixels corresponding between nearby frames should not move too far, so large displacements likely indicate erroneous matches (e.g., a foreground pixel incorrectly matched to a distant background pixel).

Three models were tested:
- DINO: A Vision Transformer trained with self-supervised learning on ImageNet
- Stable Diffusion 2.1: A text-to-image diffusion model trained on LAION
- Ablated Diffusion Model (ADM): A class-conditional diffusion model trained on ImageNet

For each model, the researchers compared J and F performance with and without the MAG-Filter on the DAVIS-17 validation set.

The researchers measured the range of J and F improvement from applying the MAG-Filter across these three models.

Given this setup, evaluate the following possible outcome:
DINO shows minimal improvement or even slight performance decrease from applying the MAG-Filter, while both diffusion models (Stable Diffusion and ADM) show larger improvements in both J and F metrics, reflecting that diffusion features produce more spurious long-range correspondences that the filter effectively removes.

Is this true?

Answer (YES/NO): NO